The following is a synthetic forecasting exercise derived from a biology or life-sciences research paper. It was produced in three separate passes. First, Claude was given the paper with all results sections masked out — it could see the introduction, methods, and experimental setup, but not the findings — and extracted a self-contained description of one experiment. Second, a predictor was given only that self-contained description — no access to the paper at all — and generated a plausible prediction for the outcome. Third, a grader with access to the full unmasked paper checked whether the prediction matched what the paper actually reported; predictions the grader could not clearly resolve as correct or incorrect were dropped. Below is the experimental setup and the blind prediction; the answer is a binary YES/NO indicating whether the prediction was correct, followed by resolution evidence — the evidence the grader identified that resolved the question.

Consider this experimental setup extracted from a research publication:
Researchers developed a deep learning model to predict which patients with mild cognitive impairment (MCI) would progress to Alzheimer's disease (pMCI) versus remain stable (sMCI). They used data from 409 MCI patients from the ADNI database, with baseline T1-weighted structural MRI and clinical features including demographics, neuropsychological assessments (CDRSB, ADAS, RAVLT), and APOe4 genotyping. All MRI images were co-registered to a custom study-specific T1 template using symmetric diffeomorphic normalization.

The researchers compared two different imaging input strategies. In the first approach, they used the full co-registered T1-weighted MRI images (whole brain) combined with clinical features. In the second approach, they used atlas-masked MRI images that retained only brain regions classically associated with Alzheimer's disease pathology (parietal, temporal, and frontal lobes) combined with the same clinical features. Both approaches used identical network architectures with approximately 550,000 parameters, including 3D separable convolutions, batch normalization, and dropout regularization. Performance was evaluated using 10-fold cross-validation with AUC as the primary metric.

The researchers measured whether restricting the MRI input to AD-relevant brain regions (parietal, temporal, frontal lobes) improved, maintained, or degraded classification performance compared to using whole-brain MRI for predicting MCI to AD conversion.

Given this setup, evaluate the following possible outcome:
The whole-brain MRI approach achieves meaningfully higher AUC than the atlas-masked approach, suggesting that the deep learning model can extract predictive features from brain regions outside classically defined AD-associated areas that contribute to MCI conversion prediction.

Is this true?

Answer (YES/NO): NO